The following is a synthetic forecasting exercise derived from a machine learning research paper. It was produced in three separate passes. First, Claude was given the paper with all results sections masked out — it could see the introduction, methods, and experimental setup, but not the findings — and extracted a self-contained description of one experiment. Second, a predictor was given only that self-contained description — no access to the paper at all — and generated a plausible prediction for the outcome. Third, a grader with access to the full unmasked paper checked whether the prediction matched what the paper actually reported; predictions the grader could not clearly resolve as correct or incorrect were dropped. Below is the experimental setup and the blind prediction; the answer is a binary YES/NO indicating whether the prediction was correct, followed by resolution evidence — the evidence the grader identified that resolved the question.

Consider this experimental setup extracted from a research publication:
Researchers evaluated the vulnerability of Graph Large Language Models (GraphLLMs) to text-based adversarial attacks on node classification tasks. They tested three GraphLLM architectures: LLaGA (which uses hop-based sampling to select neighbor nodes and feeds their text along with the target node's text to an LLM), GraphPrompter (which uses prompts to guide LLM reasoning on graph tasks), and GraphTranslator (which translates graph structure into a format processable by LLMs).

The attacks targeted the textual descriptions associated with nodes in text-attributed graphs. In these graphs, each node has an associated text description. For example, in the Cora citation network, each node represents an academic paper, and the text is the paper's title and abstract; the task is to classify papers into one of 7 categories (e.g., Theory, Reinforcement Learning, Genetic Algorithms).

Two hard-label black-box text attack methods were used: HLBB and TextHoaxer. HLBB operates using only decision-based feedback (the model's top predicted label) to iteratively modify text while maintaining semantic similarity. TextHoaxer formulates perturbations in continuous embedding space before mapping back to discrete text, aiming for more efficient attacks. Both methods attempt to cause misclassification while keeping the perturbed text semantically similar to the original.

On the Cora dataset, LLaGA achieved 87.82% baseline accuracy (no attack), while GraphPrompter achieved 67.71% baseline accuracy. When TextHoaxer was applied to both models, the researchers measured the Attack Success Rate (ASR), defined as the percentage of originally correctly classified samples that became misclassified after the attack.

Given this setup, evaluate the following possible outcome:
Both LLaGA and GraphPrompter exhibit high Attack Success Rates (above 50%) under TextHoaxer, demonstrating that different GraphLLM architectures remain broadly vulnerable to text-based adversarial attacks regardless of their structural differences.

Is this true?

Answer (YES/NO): NO